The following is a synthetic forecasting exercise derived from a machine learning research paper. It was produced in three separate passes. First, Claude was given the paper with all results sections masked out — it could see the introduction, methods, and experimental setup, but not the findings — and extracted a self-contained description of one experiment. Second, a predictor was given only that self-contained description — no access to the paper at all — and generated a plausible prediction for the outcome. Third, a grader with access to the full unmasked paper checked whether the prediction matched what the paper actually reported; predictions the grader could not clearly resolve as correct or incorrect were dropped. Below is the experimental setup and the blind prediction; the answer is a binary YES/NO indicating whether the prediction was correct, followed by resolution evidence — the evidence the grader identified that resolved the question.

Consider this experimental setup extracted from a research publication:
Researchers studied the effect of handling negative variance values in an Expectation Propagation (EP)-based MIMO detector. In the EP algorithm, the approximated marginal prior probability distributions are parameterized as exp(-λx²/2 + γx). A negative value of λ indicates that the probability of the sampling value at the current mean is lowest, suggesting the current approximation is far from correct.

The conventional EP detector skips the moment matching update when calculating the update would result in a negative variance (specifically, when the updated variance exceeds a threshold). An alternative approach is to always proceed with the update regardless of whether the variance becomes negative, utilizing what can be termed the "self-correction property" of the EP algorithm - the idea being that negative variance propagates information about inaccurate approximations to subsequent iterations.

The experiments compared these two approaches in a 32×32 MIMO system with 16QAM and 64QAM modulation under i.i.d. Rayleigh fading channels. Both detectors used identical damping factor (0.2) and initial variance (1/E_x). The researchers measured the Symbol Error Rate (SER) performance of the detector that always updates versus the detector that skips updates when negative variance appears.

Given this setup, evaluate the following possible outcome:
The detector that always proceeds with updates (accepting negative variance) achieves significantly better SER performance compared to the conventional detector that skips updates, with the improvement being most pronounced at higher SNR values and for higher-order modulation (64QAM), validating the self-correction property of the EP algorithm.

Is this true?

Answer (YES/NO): NO